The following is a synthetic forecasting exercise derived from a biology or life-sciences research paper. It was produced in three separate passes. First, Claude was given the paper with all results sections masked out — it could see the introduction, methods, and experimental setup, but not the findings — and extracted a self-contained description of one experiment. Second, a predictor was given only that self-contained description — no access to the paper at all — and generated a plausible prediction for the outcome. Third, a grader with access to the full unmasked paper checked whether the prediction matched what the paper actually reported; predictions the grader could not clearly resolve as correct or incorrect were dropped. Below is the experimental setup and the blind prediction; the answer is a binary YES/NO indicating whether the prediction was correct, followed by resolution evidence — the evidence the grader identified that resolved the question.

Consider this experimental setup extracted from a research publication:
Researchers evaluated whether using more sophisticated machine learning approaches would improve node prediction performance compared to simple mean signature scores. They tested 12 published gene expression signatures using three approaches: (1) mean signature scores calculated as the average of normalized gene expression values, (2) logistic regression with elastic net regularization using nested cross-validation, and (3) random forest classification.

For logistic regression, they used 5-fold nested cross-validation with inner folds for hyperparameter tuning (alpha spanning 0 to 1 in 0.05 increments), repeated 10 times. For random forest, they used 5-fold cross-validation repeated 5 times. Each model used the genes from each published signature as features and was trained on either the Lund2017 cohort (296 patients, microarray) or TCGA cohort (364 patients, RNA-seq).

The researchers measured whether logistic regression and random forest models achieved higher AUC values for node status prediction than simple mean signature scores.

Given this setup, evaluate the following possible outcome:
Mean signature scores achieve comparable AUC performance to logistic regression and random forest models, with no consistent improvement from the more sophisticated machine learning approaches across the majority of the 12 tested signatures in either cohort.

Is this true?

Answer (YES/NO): YES